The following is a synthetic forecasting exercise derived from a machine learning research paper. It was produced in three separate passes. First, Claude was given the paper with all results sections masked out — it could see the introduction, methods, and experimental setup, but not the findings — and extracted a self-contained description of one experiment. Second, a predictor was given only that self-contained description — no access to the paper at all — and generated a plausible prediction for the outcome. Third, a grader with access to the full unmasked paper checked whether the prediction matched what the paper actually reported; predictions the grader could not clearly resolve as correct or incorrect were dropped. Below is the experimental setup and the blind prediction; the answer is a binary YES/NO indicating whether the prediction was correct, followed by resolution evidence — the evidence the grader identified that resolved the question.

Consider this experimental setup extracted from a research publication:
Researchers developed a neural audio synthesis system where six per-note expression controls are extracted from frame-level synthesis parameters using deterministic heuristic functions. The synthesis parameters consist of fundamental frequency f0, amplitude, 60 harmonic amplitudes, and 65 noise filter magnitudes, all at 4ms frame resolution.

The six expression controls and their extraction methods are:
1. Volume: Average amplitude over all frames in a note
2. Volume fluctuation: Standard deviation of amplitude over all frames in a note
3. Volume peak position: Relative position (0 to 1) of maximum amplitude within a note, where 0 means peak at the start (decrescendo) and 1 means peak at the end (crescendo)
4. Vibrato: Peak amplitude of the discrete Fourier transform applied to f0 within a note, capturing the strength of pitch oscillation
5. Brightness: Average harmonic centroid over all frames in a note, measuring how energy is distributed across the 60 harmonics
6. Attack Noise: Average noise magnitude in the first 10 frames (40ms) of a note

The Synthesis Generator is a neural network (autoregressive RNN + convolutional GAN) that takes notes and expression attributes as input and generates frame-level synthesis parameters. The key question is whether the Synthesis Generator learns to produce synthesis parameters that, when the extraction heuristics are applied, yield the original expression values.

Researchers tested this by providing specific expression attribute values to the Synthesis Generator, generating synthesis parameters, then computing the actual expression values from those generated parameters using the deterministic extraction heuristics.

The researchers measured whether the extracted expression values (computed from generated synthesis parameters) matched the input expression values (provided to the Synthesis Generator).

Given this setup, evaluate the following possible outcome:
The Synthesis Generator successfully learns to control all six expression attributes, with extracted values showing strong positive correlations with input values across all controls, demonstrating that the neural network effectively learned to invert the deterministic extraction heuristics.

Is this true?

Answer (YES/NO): NO